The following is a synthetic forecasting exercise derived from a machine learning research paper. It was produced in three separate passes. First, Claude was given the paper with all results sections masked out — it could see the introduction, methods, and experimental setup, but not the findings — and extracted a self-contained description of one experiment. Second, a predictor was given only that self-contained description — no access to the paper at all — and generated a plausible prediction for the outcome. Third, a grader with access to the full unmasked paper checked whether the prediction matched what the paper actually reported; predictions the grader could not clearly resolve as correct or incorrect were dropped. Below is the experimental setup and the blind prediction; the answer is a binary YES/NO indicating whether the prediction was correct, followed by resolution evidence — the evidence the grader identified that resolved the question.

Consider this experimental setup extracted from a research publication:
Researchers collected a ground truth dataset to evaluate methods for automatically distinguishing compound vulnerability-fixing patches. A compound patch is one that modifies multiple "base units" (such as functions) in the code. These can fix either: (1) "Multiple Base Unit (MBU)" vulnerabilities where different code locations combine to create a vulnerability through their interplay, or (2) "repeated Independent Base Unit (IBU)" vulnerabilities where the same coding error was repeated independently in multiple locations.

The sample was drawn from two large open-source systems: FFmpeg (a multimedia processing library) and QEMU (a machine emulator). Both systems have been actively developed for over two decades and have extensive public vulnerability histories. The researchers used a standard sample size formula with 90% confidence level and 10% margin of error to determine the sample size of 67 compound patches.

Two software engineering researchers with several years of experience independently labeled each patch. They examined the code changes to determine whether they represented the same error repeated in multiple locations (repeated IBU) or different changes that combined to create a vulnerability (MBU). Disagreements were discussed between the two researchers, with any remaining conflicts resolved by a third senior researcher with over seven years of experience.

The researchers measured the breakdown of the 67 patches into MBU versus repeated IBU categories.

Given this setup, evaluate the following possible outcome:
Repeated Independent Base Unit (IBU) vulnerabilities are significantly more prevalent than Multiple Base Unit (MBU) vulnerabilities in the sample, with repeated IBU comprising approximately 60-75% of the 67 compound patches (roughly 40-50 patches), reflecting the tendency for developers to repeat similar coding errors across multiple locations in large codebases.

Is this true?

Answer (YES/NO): NO